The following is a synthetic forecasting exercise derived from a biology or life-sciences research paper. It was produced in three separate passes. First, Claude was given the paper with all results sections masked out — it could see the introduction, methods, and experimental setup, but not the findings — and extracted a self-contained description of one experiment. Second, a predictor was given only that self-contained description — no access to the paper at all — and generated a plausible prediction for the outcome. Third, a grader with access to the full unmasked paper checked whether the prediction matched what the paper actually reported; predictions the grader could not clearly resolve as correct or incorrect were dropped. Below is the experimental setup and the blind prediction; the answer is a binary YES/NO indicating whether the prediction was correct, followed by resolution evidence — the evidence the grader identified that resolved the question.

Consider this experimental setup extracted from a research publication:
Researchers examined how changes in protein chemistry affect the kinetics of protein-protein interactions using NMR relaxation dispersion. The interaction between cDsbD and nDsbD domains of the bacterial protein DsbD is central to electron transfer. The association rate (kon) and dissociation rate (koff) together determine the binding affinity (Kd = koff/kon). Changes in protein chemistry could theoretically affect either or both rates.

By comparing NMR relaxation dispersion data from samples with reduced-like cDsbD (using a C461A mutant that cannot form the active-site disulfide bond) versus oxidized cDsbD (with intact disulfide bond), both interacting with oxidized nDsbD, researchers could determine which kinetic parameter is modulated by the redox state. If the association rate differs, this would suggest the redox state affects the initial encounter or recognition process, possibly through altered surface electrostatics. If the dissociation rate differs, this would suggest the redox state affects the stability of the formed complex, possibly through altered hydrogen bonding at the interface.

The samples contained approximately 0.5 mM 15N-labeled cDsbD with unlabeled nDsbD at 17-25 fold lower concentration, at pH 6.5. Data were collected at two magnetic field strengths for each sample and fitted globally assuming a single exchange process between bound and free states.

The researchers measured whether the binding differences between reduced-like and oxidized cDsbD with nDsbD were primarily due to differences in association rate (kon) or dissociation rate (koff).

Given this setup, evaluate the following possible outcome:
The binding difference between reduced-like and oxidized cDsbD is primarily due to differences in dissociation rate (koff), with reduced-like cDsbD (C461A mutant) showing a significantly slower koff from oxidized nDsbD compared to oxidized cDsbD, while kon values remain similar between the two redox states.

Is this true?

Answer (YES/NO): YES